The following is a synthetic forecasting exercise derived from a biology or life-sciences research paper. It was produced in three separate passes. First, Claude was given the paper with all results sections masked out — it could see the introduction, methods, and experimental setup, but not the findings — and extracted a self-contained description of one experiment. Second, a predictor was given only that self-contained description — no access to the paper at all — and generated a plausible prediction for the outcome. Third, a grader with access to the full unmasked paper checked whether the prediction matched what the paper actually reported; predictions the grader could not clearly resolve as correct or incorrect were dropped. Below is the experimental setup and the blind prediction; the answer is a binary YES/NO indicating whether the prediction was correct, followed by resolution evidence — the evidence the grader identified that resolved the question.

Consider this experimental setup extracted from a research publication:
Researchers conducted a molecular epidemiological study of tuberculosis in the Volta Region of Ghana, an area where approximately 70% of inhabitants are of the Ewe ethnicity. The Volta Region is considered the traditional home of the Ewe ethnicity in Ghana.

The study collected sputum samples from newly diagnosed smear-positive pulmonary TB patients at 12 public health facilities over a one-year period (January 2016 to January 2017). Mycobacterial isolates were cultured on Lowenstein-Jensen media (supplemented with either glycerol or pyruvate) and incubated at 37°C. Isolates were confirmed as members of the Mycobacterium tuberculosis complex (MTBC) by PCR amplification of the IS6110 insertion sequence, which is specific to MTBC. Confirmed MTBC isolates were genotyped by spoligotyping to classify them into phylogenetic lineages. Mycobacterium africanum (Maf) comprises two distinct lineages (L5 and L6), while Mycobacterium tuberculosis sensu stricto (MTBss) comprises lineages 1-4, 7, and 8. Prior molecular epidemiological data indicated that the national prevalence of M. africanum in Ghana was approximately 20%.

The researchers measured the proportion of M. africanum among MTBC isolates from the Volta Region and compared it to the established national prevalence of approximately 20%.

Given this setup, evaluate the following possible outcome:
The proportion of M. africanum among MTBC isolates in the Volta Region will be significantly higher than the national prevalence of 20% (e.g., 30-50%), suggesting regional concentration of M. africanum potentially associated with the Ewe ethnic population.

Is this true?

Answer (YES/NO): NO